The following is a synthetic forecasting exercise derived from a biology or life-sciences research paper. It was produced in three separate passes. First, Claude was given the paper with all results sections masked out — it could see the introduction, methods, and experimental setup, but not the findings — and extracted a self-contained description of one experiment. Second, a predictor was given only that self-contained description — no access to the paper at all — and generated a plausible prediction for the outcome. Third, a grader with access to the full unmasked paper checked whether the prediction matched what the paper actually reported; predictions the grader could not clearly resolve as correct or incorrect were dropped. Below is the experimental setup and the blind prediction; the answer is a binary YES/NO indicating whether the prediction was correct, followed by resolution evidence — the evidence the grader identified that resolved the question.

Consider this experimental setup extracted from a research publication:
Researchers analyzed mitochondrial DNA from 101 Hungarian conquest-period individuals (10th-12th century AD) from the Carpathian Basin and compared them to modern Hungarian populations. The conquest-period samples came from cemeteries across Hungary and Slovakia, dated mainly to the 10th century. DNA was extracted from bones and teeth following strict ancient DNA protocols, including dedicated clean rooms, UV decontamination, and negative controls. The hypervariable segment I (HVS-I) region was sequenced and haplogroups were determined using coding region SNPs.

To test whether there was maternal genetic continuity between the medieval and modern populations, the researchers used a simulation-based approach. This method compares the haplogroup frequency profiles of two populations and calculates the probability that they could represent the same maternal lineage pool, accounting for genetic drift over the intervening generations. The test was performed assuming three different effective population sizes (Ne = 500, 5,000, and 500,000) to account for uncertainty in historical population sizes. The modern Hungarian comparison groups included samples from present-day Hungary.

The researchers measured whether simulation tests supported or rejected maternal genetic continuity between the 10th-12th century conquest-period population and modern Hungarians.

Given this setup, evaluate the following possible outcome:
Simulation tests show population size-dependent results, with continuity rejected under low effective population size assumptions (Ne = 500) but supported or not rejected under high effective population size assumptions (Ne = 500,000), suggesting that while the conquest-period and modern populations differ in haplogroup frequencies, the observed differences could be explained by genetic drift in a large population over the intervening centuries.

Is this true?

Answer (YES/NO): NO